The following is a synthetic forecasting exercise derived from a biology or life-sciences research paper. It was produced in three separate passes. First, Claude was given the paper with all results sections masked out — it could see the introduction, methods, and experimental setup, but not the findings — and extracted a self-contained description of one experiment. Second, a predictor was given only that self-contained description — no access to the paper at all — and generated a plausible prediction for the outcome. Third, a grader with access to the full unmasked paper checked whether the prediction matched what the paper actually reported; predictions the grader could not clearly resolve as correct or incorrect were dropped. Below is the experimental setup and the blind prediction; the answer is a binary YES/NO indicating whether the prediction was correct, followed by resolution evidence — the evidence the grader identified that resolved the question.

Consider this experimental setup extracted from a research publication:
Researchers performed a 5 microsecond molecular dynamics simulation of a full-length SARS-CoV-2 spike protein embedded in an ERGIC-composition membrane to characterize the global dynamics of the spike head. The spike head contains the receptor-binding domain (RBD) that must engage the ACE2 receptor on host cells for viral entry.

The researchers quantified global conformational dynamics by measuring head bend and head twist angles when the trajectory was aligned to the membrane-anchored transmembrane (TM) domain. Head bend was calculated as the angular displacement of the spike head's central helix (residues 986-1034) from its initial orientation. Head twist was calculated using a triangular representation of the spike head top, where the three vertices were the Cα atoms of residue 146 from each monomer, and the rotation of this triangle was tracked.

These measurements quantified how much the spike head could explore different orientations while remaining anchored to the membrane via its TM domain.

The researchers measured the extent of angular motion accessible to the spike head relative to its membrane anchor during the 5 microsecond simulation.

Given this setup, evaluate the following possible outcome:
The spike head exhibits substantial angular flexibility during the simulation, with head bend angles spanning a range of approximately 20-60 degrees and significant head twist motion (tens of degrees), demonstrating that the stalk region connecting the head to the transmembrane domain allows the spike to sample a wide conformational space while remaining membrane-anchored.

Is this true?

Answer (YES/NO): NO